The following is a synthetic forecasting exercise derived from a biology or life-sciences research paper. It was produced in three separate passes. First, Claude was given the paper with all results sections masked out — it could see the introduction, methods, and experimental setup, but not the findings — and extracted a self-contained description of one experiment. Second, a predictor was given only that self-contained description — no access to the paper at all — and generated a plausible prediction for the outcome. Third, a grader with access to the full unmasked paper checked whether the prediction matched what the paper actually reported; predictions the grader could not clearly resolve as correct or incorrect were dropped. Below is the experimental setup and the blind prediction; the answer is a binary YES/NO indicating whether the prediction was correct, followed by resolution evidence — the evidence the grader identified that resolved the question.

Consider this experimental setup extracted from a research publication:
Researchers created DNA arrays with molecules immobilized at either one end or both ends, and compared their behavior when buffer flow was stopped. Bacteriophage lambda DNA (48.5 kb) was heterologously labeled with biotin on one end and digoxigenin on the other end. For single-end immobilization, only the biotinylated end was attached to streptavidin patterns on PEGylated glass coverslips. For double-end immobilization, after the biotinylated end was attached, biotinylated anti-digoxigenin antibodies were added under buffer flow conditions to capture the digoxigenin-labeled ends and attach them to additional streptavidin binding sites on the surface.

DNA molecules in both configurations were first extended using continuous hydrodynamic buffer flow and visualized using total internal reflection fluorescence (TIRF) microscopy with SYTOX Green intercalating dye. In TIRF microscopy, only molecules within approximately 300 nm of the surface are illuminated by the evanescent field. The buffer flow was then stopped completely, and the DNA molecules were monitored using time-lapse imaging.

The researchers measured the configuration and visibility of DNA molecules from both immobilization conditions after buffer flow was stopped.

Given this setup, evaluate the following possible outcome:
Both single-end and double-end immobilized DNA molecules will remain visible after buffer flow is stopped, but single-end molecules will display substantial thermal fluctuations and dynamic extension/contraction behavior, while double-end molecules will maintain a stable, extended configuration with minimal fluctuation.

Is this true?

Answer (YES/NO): NO